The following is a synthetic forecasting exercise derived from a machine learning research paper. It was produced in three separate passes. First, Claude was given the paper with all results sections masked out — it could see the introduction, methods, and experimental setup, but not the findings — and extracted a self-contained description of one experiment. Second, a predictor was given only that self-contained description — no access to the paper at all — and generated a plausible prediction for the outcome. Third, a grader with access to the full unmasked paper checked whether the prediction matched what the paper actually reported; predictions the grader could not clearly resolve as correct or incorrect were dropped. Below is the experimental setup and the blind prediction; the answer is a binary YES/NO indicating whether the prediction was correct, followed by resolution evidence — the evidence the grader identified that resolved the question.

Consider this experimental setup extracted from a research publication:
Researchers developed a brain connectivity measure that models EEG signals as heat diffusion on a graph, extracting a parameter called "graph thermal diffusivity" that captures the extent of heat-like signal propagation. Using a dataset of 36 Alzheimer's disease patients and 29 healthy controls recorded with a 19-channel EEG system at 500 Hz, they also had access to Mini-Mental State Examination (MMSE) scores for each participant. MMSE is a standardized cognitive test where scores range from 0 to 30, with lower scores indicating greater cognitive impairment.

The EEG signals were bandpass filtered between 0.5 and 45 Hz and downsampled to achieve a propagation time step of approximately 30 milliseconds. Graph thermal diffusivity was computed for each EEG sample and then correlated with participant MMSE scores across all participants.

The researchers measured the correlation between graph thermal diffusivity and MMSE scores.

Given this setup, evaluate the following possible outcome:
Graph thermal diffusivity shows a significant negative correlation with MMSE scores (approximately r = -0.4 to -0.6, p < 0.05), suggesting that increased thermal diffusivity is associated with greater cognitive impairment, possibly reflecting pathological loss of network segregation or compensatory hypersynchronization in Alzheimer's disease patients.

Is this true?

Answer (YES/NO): NO